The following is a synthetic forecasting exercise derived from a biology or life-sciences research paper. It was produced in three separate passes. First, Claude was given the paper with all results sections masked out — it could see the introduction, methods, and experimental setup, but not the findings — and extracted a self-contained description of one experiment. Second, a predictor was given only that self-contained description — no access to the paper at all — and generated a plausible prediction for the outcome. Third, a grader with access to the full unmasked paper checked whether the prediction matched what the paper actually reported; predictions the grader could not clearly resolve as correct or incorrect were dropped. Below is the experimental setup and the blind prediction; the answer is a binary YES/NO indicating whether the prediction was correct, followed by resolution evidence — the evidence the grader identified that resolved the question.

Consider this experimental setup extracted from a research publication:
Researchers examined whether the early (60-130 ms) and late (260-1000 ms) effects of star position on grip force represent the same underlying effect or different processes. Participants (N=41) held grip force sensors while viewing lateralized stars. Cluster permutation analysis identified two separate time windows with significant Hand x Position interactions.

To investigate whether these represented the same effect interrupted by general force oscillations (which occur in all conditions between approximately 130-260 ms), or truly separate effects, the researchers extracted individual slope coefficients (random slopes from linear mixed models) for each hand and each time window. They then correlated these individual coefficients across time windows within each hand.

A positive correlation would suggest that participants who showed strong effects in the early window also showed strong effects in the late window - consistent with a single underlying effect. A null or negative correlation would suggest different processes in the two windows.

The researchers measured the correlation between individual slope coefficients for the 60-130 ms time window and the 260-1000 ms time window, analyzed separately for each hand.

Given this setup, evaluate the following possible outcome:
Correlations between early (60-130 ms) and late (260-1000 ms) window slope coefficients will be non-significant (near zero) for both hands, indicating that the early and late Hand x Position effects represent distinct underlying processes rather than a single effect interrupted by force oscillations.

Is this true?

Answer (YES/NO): NO